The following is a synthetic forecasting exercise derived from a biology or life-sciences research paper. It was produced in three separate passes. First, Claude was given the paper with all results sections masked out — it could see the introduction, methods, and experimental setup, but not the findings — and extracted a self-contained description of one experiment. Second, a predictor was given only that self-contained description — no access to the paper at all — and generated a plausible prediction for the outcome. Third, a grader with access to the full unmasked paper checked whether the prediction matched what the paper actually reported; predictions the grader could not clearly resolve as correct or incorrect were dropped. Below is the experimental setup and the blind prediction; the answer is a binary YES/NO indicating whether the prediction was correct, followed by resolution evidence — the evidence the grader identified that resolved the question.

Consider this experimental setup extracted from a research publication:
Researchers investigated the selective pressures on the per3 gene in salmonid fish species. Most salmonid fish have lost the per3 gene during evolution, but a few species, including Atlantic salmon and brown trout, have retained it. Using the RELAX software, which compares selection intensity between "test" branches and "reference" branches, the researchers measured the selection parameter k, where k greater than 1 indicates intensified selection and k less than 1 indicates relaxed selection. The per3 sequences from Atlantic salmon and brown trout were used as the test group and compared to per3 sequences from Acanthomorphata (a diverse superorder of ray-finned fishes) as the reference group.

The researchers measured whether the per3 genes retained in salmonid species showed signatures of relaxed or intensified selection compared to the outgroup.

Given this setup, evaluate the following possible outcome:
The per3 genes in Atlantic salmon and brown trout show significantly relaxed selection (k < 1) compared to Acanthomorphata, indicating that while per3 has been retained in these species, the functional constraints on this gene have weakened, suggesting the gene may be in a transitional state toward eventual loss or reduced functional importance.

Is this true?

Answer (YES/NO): NO